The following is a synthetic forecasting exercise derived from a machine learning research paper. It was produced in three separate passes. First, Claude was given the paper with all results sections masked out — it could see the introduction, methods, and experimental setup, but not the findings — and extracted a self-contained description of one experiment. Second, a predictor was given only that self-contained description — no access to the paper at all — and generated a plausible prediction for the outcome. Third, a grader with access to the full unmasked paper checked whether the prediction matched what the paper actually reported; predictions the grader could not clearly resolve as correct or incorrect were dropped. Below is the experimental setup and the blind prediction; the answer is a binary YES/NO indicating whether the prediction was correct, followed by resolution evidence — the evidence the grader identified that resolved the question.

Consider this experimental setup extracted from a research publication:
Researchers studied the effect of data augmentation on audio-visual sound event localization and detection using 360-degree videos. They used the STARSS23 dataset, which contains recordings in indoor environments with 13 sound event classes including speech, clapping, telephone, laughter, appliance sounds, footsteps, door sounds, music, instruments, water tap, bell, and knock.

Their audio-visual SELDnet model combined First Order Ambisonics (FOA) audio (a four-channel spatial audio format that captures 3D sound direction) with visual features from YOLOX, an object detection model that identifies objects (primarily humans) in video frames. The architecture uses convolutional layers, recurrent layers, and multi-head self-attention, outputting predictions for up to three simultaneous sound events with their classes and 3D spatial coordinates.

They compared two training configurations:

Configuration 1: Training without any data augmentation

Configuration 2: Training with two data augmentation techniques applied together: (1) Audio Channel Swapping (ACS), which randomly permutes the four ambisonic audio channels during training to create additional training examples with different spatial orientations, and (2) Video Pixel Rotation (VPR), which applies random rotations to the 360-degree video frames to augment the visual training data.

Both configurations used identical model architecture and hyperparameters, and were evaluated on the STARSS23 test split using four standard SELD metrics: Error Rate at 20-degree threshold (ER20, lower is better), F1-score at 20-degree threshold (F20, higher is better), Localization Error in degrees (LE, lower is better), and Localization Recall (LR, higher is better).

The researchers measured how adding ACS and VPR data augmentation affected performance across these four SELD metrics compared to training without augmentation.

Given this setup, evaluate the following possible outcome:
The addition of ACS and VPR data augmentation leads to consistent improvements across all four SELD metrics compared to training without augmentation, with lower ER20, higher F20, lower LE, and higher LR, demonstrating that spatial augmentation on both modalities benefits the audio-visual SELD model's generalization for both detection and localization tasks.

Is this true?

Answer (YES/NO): NO